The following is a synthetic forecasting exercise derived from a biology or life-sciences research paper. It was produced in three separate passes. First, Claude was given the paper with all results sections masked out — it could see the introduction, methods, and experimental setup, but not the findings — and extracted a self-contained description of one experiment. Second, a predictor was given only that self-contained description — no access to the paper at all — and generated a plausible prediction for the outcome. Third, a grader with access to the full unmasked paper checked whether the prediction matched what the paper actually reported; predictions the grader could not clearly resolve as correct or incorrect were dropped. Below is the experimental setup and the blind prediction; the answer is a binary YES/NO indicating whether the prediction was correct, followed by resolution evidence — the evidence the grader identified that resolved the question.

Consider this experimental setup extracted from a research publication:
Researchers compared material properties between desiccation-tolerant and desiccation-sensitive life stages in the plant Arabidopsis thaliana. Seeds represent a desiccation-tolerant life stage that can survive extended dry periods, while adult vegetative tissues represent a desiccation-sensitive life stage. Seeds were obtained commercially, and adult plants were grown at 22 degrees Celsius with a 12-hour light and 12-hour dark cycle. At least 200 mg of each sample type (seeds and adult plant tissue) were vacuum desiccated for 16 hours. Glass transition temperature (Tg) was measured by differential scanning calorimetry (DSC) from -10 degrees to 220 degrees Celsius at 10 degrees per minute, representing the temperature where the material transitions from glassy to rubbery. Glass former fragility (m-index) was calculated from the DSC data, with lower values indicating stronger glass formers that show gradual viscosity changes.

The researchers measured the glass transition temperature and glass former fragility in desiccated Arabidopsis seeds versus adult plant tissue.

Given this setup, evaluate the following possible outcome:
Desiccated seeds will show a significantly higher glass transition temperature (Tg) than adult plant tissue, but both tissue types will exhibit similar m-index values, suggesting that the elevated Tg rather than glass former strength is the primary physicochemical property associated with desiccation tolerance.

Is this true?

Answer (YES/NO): NO